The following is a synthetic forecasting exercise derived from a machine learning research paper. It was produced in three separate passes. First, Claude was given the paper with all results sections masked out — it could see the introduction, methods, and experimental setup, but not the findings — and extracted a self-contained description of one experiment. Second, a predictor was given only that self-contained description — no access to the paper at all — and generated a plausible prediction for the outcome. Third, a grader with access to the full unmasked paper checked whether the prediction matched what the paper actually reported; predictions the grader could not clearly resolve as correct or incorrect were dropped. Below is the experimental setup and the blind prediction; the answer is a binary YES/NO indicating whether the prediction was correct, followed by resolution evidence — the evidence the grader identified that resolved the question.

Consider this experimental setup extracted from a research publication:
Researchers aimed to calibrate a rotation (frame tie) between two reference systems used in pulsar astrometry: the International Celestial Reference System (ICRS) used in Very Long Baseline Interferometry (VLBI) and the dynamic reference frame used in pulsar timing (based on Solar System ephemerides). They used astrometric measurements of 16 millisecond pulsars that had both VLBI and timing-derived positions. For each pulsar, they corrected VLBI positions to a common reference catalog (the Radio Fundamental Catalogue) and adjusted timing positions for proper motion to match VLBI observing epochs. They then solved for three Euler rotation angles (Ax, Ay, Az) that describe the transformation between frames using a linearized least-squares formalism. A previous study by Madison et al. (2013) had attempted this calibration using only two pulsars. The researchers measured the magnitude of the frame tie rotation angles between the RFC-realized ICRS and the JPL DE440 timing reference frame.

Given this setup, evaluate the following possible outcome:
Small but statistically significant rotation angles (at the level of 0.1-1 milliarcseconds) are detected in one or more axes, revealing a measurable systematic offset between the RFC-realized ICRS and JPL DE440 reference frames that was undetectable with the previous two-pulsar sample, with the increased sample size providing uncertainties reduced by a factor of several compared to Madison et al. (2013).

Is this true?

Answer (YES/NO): YES